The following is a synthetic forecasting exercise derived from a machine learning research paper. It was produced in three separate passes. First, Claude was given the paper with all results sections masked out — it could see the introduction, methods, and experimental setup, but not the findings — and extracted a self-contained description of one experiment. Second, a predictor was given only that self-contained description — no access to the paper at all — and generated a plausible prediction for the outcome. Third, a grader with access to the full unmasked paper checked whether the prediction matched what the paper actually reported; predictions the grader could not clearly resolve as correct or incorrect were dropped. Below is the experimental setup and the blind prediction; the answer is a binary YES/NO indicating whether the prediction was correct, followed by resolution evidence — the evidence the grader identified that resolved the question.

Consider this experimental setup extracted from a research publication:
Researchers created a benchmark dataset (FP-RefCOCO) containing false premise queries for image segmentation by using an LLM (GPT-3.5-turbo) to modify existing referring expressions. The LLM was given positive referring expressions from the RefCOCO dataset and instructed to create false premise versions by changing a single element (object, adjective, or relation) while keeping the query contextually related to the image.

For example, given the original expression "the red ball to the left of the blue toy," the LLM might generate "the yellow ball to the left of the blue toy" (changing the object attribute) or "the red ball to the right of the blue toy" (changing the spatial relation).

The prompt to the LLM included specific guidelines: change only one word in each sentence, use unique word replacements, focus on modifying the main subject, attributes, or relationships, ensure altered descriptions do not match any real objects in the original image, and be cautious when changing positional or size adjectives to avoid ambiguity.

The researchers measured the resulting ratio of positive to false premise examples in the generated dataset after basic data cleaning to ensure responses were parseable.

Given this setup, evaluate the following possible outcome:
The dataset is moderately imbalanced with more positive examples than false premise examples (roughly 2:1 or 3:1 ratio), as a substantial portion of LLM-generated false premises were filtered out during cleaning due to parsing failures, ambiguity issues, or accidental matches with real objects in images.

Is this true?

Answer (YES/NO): NO